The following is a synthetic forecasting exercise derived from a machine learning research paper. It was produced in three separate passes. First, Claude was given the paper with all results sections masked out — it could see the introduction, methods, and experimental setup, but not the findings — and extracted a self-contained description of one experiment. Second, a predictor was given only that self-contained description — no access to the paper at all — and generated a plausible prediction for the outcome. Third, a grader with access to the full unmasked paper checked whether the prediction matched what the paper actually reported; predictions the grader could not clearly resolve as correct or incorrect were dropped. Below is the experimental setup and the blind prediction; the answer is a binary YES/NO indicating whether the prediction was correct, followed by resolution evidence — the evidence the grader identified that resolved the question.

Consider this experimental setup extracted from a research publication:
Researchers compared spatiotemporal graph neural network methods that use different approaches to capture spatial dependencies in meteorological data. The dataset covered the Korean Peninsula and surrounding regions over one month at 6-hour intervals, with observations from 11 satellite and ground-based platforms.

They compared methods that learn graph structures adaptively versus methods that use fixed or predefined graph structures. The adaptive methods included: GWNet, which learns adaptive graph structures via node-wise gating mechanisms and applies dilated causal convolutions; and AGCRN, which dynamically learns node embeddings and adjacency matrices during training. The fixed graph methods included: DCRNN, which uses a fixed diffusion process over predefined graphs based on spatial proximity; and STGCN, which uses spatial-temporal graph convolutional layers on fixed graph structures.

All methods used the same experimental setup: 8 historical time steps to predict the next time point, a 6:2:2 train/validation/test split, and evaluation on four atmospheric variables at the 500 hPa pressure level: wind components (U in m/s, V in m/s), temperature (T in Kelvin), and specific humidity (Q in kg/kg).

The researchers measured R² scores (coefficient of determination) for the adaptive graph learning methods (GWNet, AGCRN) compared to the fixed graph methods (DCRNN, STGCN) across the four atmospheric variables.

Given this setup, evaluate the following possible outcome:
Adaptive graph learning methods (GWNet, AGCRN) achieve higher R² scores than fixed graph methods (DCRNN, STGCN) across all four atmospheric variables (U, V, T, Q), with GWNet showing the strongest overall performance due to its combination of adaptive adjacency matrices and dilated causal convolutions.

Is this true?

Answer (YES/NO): NO